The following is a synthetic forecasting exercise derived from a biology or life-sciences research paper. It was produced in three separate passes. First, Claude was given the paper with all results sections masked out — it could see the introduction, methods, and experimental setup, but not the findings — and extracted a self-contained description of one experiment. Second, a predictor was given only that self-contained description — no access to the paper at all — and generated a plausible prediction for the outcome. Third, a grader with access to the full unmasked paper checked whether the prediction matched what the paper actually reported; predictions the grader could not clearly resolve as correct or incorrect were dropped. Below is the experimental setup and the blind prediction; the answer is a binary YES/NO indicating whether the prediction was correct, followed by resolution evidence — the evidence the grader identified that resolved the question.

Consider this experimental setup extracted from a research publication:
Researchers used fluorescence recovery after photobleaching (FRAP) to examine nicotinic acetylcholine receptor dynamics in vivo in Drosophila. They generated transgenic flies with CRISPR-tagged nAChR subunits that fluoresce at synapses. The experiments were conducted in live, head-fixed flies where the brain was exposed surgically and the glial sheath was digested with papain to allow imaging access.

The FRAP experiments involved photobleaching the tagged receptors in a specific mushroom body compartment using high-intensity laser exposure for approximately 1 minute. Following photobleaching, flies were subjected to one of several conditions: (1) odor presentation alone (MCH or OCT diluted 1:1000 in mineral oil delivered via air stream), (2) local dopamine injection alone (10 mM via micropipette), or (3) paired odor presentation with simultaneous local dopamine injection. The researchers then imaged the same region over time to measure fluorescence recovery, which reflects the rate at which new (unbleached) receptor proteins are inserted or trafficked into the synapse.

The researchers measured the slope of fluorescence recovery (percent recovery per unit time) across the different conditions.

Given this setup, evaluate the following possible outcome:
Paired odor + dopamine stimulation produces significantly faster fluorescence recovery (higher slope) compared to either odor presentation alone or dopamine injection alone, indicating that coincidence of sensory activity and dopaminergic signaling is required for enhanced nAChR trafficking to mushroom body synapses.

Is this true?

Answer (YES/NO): NO